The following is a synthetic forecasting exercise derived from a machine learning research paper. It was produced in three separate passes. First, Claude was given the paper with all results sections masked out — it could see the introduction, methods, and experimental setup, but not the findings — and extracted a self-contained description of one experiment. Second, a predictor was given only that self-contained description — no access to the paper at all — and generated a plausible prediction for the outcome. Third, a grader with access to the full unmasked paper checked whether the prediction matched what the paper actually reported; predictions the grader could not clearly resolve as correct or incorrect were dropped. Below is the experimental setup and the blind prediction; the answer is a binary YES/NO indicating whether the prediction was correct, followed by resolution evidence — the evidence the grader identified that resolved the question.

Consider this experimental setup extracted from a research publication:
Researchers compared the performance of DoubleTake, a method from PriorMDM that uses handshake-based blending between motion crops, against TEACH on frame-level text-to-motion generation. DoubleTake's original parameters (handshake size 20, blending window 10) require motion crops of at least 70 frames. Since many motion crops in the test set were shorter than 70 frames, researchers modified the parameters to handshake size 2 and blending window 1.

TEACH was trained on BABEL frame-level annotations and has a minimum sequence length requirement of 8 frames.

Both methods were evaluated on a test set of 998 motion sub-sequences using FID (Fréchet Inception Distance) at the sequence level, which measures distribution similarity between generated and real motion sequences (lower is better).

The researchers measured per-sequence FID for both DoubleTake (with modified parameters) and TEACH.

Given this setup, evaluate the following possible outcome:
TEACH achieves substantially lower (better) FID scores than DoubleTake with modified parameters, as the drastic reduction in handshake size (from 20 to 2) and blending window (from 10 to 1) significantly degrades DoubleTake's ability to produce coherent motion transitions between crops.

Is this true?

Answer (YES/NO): YES